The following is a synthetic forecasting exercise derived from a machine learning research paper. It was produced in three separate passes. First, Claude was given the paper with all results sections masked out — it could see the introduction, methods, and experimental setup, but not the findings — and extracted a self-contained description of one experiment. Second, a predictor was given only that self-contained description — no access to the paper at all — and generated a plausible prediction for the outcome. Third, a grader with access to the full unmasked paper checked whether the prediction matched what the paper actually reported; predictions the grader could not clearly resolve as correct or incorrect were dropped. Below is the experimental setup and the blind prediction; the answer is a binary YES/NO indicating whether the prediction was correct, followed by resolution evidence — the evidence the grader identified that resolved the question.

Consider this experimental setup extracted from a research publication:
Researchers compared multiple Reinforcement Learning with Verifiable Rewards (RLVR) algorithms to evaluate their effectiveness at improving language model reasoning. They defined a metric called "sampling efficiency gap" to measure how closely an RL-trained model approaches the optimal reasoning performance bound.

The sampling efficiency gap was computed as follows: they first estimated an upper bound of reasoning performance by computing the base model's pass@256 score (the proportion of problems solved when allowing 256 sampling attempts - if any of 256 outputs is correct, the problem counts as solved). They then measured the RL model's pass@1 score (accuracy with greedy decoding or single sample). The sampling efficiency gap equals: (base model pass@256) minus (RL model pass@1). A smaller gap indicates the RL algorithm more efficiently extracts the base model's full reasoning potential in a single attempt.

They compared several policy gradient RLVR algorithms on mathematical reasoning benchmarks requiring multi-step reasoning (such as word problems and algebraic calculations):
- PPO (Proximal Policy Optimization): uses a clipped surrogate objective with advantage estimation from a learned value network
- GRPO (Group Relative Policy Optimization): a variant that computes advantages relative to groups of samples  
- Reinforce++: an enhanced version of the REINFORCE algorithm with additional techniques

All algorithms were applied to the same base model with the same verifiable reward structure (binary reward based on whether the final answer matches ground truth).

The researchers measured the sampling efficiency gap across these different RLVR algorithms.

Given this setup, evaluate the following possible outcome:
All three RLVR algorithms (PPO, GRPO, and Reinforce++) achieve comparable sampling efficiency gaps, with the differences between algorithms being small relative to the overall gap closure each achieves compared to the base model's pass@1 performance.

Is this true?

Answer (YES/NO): YES